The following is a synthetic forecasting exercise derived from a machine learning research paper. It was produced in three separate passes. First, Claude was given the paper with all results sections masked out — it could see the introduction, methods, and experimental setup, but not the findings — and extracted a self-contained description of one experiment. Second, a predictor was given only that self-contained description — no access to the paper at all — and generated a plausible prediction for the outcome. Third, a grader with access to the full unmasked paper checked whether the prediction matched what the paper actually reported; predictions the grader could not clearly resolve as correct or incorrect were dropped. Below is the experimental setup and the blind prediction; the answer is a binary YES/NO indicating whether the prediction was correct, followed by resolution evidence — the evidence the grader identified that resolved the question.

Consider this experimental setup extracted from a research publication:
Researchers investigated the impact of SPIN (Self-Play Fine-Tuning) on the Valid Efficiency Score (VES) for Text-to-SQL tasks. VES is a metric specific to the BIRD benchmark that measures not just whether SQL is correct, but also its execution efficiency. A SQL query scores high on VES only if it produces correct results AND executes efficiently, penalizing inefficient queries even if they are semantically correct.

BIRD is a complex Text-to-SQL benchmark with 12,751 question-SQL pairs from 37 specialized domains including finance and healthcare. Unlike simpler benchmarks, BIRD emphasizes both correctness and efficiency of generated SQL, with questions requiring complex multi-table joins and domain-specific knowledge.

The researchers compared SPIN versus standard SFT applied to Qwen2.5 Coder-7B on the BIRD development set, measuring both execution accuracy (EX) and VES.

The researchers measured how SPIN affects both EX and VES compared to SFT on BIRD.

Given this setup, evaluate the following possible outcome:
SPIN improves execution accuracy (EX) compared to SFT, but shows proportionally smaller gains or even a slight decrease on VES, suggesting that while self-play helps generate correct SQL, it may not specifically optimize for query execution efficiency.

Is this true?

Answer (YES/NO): NO